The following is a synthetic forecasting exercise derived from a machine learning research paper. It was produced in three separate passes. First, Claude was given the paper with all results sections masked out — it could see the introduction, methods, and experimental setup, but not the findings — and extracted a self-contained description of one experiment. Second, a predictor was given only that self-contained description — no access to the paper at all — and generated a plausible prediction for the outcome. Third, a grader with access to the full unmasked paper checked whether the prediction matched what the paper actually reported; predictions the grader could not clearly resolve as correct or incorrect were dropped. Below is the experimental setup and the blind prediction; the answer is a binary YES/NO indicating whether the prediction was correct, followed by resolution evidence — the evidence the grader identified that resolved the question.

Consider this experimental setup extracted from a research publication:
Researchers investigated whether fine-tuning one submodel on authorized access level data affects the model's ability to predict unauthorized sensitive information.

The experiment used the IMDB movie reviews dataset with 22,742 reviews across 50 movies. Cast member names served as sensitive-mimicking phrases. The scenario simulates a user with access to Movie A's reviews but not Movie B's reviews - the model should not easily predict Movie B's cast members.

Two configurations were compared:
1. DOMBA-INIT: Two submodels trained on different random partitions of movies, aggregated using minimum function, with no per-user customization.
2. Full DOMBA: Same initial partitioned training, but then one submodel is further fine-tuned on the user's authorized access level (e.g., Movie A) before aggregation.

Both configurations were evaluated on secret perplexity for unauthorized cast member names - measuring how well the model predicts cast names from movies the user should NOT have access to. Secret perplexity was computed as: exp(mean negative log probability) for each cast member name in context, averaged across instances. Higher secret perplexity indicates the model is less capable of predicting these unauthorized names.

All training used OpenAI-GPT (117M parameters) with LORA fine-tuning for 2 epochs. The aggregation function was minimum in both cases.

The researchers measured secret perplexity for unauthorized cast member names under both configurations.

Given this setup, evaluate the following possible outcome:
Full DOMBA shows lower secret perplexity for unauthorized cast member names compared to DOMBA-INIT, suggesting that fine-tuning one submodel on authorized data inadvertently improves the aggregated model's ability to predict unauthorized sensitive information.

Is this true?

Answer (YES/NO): YES